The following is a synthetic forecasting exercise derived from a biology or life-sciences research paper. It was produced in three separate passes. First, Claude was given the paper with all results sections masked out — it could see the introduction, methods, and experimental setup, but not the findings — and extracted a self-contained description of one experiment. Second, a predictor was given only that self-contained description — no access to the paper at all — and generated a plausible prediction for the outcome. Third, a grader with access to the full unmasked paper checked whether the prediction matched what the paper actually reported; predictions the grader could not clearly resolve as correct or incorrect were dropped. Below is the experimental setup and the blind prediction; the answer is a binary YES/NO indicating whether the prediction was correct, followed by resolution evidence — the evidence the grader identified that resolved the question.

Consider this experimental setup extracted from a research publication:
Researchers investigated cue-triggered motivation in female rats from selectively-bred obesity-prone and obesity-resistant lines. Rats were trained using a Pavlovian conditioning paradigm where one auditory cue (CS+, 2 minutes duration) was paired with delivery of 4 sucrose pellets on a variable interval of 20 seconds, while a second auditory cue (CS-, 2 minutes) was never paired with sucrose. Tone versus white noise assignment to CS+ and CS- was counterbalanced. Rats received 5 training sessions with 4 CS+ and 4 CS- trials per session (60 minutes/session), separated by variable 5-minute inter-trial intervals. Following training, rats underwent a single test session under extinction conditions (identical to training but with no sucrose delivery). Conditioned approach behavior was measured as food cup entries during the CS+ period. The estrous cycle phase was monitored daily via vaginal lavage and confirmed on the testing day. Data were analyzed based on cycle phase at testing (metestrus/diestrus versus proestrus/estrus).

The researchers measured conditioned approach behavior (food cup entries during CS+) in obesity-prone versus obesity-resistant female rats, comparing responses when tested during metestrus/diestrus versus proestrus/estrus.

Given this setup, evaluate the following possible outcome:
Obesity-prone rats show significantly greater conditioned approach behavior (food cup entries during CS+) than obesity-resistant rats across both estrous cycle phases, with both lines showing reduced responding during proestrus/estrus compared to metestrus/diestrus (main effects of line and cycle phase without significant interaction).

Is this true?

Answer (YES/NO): NO